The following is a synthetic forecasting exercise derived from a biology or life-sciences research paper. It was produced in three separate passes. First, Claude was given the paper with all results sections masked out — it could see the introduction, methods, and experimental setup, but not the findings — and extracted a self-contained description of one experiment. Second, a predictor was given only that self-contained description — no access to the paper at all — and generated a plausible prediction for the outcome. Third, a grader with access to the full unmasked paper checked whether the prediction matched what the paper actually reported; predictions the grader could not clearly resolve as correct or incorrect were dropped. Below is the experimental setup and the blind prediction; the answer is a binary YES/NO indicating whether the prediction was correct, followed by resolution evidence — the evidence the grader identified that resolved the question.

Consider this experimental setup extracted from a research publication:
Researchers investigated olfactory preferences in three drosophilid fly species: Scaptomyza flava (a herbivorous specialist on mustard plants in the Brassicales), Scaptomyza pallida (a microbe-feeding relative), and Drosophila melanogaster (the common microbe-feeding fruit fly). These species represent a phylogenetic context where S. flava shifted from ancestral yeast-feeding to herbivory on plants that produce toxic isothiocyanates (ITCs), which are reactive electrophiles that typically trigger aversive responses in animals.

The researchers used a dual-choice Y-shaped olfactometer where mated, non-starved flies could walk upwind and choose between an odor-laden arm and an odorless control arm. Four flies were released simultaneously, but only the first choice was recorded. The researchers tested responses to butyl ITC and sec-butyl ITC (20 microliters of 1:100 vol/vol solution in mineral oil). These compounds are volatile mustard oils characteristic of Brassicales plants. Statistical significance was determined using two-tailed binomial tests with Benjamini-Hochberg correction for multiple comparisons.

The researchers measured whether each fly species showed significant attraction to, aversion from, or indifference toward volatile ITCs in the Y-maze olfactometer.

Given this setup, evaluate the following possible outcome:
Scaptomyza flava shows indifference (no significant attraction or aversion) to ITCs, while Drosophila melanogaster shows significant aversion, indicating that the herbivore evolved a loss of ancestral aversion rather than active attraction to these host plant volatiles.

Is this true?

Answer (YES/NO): NO